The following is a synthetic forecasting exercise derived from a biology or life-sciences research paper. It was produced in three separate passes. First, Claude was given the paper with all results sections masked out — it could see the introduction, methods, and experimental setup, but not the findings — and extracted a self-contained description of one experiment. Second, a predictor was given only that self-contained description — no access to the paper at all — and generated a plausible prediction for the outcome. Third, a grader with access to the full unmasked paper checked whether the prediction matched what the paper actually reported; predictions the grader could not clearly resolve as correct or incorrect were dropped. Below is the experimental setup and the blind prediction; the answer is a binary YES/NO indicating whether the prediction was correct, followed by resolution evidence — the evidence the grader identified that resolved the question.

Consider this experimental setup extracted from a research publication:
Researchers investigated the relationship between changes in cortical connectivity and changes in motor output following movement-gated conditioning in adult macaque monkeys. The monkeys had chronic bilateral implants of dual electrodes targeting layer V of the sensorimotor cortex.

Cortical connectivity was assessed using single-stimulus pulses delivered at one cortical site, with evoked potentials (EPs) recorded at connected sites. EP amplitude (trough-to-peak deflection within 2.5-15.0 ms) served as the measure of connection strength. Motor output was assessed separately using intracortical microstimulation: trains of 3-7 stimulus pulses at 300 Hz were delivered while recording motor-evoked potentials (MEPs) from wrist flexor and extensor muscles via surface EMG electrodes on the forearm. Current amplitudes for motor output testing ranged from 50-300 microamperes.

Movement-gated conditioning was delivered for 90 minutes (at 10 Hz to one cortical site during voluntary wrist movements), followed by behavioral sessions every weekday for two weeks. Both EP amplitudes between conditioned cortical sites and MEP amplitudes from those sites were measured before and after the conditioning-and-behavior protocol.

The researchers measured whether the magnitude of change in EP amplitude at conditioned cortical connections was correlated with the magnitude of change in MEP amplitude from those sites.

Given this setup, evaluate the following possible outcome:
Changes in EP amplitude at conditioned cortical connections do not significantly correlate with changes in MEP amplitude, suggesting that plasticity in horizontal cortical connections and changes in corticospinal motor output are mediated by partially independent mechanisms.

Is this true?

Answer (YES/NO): NO